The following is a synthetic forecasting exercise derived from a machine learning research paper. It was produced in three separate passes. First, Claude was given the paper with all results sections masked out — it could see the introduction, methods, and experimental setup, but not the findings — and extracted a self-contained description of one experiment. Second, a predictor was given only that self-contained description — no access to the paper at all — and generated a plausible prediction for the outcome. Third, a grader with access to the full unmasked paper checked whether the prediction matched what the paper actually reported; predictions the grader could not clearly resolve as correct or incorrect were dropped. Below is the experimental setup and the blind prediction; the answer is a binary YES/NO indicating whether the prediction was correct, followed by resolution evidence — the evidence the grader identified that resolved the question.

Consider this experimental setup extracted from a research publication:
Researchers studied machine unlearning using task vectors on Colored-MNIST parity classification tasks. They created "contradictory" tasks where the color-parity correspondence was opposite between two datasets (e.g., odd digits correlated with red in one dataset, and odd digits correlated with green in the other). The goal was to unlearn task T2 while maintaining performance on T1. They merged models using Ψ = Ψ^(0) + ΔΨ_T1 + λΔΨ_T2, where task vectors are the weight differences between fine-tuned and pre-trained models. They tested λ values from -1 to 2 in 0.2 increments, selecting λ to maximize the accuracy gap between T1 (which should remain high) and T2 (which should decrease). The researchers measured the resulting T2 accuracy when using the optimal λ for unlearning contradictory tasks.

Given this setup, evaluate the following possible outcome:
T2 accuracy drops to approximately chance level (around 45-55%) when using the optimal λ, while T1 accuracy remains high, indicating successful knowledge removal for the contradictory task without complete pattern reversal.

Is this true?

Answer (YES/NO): NO